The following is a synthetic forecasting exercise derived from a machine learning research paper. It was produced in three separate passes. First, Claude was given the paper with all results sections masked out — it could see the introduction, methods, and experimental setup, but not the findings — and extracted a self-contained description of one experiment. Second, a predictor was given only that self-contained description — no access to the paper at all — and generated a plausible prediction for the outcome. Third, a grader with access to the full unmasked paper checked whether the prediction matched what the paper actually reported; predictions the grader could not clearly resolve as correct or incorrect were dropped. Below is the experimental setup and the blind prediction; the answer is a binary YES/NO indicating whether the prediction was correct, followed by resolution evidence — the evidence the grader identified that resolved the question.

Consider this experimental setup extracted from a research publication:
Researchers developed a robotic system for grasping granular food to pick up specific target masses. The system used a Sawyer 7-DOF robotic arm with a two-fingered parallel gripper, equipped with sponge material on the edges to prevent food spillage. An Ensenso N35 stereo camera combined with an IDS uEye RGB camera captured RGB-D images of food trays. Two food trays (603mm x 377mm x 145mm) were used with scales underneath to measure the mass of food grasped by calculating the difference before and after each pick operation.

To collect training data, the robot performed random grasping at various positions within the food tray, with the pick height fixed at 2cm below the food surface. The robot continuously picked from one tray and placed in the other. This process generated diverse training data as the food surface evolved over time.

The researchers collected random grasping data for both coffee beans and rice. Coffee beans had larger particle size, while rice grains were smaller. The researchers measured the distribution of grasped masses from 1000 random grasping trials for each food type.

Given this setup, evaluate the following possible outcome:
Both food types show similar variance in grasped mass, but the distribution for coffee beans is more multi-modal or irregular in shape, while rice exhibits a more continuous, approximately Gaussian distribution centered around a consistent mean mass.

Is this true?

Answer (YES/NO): NO